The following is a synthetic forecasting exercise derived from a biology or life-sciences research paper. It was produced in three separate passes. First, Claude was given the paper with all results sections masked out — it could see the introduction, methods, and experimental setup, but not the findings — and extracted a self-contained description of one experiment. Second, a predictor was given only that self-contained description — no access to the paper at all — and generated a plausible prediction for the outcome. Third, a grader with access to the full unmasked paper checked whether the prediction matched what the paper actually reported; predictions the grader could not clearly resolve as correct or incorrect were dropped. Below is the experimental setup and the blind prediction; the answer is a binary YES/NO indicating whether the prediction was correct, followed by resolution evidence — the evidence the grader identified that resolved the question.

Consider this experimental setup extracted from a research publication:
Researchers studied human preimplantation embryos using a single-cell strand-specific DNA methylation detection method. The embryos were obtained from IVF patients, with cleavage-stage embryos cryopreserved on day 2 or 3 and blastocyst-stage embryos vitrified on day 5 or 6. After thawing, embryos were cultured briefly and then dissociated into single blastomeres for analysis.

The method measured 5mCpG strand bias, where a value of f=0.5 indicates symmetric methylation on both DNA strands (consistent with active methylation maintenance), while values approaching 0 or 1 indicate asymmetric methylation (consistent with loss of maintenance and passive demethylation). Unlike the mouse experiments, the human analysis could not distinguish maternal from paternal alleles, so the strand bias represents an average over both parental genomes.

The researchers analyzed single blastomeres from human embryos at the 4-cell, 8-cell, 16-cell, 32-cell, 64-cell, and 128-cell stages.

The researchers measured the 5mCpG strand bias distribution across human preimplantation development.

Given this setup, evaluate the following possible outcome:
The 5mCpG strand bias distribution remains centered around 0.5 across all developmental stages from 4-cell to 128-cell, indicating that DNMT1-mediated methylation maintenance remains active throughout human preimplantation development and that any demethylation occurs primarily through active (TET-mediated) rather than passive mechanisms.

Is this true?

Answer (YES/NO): NO